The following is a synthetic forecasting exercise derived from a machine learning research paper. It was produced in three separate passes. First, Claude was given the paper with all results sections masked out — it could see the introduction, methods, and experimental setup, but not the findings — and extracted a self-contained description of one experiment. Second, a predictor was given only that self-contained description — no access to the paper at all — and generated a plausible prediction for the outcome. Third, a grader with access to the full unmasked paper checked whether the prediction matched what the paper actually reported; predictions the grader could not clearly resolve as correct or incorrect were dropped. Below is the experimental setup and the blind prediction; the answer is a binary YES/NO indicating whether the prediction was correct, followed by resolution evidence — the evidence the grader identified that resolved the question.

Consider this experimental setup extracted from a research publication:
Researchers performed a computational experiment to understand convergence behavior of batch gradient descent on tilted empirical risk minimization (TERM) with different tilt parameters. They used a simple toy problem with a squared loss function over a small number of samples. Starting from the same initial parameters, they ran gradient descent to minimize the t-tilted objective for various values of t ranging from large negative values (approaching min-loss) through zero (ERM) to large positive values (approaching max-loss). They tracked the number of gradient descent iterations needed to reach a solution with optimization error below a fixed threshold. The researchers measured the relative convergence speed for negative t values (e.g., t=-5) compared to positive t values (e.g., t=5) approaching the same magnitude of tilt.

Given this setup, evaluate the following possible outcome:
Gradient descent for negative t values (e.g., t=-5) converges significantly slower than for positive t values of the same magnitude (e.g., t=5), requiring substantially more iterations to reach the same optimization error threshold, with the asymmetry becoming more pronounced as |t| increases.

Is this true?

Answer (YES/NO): NO